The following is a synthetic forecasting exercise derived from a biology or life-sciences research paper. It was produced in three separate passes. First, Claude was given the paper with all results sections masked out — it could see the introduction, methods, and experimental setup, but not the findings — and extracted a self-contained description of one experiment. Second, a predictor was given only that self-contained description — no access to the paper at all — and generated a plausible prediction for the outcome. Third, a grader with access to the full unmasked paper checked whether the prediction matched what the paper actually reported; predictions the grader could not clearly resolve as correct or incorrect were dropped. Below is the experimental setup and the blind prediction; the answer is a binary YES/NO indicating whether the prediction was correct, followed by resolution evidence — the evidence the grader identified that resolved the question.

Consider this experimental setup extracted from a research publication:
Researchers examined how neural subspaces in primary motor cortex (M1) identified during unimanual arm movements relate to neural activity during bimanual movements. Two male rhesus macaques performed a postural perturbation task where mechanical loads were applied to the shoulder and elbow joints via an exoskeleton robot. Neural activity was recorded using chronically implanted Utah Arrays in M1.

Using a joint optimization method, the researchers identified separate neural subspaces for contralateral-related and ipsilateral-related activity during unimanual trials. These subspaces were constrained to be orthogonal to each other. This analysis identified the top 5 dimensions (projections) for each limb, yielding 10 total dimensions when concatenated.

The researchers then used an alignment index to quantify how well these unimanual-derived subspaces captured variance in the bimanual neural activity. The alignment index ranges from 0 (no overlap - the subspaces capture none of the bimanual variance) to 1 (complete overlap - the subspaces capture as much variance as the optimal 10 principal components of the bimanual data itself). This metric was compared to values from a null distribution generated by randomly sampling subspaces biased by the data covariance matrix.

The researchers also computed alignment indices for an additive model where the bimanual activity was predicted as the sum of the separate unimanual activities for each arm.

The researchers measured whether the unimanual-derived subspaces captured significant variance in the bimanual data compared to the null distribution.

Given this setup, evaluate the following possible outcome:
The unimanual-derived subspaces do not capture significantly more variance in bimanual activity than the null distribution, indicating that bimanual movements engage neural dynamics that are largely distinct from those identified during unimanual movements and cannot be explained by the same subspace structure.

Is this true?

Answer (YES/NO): NO